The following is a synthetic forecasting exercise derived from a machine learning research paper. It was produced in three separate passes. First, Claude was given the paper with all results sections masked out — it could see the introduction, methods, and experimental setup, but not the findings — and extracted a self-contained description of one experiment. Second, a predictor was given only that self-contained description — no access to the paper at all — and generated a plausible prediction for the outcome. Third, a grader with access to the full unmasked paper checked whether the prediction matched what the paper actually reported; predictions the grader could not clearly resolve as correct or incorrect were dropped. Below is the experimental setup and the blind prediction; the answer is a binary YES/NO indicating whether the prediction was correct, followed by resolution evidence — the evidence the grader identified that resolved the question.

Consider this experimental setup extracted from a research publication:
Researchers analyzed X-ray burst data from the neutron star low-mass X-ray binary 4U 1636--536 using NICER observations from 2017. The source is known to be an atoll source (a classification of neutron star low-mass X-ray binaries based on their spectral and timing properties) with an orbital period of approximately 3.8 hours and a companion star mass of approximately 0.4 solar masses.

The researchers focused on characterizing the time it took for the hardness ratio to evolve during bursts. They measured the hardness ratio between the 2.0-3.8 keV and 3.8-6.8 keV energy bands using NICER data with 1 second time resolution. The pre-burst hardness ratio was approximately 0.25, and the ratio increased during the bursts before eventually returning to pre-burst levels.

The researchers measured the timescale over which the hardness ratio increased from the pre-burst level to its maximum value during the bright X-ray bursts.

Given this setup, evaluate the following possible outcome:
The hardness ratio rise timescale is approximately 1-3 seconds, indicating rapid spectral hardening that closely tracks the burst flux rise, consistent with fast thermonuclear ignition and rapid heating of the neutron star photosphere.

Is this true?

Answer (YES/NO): NO